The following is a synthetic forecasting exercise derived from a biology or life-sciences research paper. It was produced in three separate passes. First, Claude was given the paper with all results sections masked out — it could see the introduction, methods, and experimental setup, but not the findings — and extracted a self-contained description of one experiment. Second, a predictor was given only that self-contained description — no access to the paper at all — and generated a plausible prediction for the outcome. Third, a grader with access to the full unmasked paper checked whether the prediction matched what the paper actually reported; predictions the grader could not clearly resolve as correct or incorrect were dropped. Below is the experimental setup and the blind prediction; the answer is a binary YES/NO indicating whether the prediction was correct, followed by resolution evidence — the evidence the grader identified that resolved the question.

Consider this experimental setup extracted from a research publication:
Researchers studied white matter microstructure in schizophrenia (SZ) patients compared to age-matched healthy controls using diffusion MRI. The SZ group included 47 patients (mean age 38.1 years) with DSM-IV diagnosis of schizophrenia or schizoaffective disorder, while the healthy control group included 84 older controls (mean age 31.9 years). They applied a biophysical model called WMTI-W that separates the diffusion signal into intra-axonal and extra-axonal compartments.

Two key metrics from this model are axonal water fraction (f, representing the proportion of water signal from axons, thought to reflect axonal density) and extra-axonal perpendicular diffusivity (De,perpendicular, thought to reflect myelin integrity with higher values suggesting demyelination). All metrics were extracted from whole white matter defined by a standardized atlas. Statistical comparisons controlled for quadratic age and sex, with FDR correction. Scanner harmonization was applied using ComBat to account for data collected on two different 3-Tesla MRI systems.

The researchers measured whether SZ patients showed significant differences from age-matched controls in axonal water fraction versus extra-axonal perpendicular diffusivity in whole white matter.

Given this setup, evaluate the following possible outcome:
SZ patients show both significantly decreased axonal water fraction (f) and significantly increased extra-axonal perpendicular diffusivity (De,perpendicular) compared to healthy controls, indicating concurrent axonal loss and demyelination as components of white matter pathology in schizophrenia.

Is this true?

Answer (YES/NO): NO